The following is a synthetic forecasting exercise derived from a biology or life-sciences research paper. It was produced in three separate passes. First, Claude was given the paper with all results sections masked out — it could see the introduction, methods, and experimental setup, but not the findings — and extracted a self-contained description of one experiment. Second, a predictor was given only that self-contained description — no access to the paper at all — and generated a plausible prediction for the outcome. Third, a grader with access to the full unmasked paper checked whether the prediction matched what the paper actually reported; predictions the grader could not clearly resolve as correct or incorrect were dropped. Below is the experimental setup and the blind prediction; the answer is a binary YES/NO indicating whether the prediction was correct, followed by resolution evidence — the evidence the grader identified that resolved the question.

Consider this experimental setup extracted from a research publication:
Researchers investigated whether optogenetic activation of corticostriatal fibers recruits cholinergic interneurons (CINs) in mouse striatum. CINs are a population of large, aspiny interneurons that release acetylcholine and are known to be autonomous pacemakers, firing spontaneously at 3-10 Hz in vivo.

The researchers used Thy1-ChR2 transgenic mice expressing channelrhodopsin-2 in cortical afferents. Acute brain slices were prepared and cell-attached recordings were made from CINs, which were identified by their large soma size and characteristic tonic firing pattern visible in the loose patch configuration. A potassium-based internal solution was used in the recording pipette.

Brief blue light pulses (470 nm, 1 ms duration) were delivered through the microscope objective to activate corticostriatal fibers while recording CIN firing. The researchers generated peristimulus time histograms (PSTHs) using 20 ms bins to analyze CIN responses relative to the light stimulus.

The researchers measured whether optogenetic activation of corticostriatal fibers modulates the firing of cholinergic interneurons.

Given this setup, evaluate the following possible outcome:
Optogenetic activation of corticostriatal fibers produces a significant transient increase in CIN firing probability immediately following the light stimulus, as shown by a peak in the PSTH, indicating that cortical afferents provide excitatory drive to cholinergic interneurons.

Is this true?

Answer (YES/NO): YES